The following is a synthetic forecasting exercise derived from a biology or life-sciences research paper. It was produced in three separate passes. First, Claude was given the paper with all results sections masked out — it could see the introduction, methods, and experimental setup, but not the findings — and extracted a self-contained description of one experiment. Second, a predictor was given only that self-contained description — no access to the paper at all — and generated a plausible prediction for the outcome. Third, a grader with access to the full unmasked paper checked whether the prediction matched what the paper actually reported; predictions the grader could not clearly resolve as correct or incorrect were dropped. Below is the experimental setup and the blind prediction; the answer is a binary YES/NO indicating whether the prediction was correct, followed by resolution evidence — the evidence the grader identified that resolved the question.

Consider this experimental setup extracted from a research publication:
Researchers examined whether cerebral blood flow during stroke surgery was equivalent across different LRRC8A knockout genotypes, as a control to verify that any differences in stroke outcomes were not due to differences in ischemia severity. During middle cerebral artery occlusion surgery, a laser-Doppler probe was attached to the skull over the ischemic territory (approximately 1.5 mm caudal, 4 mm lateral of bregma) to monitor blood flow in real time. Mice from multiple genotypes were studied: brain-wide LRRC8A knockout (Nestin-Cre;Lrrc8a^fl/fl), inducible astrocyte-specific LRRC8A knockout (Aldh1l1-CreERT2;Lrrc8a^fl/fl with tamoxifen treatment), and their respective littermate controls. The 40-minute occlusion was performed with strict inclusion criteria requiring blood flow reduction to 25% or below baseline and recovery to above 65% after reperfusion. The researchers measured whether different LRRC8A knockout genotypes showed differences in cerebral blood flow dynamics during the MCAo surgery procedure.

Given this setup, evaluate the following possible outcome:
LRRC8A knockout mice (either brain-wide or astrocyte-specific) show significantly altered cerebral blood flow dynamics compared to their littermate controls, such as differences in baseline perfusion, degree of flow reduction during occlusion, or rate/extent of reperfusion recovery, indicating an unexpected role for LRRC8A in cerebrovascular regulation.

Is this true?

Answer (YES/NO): YES